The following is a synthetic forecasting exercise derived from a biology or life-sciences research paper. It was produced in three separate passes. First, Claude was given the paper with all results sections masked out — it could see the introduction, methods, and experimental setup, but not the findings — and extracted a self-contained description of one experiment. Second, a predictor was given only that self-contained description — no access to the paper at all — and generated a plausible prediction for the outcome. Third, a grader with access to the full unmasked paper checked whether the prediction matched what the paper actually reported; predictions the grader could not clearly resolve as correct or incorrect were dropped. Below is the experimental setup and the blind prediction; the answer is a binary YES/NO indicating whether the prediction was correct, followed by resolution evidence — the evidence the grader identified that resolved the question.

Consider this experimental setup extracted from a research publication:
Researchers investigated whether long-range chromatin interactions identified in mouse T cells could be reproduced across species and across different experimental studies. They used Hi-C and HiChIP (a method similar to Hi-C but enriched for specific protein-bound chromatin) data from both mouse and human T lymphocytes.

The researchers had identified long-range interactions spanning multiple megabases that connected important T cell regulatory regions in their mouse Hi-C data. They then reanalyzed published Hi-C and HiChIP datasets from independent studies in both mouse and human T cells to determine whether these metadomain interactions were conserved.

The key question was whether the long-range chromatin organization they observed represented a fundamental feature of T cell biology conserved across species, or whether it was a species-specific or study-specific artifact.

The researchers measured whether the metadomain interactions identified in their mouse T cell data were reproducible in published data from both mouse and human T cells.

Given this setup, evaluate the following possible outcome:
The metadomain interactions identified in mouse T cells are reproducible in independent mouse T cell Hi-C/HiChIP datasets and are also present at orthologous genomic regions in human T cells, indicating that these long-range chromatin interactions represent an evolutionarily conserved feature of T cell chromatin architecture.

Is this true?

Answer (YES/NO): YES